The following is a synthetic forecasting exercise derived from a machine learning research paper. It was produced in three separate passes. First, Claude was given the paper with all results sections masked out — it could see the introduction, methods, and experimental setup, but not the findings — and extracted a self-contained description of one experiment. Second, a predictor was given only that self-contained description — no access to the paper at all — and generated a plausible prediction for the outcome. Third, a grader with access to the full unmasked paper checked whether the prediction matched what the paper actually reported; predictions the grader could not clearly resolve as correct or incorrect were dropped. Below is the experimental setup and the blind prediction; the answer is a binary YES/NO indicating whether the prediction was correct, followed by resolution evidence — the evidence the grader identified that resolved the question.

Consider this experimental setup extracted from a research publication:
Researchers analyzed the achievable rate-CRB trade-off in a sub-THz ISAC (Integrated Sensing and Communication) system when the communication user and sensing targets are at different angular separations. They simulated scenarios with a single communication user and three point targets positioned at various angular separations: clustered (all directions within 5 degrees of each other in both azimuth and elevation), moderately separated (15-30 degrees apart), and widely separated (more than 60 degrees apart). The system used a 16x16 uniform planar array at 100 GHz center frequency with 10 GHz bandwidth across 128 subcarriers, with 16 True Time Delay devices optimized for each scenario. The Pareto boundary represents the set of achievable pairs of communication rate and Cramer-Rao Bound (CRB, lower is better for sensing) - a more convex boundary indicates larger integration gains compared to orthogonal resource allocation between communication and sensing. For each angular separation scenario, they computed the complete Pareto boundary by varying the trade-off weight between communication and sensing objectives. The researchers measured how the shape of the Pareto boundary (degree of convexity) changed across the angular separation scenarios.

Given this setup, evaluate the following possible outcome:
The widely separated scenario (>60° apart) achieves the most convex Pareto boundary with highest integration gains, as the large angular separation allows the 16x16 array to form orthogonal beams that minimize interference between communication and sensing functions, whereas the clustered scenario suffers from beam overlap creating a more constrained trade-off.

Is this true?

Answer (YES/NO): NO